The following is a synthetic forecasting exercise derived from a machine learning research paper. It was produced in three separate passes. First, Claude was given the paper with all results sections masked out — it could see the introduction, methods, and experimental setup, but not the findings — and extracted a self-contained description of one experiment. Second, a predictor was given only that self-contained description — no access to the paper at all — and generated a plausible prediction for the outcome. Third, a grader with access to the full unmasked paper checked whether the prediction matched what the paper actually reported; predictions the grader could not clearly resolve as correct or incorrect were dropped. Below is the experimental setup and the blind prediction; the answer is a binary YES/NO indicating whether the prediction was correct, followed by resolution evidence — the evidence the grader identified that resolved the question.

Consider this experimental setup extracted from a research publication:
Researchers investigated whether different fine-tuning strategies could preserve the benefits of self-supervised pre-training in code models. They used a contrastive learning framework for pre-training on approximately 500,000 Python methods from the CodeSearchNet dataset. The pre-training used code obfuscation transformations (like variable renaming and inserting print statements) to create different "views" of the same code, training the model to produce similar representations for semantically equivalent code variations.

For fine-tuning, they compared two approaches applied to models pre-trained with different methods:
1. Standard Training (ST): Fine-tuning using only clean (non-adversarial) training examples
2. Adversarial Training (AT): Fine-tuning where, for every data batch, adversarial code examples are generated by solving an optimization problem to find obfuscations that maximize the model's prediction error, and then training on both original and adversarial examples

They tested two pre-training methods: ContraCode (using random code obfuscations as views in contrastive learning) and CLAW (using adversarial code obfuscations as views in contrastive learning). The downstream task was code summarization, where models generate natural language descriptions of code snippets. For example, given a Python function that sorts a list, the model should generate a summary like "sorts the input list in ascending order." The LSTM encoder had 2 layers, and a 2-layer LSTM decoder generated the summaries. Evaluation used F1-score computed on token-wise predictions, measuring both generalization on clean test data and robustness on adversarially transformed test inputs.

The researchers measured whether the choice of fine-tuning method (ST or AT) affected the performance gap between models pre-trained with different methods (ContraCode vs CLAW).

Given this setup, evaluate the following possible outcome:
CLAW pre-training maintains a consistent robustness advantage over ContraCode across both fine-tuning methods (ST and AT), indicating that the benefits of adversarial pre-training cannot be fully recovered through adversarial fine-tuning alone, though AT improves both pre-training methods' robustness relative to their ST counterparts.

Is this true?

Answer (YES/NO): NO